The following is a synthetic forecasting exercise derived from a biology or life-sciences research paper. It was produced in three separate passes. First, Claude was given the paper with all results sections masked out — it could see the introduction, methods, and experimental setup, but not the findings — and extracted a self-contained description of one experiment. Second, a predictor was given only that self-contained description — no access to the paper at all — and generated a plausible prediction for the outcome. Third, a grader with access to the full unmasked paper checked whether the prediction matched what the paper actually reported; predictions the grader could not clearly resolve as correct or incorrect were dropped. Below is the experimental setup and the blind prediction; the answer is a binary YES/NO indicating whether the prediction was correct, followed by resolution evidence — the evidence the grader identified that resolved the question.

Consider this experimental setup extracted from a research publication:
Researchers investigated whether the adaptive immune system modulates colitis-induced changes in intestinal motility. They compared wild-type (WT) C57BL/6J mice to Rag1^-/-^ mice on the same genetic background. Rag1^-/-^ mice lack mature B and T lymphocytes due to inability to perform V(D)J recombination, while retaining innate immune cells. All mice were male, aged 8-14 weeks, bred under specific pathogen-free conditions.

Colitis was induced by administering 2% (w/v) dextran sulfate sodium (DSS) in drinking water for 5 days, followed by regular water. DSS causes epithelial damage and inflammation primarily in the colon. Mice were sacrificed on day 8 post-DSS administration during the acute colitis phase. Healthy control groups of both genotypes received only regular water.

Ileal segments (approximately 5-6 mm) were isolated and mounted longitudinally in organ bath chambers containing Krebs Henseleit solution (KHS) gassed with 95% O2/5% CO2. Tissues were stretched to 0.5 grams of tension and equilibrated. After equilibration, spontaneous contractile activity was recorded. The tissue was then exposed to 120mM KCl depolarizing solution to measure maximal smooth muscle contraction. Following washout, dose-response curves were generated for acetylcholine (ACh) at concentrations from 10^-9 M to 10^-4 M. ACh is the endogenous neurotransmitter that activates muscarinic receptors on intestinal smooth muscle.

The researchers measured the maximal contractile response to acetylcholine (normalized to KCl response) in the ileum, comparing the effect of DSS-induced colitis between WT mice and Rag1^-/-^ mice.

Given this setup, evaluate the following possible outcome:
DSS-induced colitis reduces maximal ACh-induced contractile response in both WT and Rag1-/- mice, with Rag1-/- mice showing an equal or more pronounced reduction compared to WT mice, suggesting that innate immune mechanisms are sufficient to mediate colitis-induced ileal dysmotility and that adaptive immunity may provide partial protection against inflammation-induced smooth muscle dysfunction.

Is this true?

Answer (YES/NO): NO